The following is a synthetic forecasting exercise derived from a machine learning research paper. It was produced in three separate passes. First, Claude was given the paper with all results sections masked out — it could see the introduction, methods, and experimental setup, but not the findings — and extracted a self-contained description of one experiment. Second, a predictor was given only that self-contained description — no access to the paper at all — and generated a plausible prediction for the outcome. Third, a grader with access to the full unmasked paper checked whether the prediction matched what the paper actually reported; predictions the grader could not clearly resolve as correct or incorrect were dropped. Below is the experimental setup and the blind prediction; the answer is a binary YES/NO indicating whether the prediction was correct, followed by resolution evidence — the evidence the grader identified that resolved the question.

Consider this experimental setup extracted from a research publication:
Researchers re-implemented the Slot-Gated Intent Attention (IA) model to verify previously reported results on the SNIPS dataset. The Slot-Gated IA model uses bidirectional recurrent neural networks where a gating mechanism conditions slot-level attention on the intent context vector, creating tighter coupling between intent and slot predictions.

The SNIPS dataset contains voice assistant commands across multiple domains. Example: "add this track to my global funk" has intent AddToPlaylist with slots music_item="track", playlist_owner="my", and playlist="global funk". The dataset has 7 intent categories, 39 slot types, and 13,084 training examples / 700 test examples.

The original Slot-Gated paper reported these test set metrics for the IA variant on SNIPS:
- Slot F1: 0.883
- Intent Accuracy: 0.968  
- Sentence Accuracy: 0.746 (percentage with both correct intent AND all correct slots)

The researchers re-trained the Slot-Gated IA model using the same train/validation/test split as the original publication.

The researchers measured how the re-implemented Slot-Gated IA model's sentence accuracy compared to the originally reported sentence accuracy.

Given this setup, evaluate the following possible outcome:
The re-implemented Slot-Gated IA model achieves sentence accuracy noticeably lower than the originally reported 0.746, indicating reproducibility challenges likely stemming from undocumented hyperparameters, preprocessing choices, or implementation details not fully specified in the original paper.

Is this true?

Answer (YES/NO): NO